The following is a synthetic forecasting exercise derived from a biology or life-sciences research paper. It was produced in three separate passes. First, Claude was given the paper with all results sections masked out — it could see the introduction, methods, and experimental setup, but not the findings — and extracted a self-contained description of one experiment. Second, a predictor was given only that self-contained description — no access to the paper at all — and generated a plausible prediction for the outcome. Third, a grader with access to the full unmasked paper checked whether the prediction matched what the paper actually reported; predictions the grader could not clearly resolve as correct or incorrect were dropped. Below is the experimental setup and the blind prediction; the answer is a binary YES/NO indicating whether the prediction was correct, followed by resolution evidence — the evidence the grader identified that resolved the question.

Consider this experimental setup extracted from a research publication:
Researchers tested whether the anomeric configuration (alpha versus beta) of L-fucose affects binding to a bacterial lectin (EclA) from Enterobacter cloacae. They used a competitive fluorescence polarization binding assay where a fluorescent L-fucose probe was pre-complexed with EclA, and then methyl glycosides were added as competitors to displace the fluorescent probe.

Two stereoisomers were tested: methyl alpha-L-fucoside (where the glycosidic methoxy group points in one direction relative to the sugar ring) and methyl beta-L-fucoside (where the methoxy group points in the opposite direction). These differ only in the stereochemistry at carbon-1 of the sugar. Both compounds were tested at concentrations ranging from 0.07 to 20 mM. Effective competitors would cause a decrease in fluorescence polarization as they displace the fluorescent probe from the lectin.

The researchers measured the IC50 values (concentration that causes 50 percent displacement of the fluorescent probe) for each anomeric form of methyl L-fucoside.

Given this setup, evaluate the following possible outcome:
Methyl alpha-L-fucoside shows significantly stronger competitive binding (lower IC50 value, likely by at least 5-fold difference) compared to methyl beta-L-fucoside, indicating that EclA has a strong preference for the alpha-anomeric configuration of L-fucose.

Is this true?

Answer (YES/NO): NO